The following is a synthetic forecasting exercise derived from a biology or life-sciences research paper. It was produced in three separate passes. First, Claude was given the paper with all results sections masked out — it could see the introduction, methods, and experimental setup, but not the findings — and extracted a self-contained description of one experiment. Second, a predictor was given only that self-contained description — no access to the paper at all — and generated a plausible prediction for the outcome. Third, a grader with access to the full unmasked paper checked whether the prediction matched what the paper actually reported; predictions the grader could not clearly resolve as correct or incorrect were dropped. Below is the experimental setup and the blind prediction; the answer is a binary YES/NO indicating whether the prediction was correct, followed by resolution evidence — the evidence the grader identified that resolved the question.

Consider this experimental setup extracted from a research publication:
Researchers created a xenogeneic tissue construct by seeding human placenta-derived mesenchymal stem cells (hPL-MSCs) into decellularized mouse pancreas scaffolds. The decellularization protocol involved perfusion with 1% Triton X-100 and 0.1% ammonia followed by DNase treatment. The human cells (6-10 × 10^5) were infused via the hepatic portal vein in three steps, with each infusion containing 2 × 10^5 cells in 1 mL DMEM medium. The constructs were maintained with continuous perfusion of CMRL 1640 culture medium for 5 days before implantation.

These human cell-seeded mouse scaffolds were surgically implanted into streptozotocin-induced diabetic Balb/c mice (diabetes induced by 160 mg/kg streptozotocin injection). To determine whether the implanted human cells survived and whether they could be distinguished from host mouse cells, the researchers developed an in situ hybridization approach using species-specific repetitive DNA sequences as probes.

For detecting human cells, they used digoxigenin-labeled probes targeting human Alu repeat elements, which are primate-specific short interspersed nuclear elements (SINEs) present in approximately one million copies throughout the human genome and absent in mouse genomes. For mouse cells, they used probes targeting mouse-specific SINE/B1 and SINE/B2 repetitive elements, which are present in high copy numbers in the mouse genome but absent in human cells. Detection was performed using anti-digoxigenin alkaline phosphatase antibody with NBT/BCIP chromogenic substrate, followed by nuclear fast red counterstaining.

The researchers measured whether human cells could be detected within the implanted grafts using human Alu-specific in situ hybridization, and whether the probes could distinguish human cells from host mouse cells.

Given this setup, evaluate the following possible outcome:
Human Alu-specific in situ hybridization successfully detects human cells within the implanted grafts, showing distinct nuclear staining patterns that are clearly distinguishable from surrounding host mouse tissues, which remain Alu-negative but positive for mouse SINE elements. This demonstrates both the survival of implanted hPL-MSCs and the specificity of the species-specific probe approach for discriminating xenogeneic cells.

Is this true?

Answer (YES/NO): YES